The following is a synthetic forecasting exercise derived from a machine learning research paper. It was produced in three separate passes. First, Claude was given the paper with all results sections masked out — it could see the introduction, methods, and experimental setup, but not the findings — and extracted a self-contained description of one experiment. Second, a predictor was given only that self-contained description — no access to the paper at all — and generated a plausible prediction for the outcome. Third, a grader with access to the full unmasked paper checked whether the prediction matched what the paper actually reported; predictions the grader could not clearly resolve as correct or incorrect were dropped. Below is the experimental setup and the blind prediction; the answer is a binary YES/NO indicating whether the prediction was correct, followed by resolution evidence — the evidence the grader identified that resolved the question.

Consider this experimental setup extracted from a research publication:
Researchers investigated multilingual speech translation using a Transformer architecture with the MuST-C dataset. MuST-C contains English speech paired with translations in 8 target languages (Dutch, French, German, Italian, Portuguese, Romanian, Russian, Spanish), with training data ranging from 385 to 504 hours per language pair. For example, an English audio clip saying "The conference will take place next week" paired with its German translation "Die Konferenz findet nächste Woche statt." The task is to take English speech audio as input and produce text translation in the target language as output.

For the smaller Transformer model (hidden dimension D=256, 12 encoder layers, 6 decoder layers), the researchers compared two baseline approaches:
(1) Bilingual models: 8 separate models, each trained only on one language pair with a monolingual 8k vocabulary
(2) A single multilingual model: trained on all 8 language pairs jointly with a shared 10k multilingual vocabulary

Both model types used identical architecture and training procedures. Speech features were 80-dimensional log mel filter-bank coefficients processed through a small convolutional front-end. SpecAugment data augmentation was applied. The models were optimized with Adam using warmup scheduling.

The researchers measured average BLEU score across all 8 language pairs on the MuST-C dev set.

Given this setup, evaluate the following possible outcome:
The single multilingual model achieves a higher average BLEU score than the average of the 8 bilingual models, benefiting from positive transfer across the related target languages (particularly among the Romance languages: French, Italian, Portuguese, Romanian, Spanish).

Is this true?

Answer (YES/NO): NO